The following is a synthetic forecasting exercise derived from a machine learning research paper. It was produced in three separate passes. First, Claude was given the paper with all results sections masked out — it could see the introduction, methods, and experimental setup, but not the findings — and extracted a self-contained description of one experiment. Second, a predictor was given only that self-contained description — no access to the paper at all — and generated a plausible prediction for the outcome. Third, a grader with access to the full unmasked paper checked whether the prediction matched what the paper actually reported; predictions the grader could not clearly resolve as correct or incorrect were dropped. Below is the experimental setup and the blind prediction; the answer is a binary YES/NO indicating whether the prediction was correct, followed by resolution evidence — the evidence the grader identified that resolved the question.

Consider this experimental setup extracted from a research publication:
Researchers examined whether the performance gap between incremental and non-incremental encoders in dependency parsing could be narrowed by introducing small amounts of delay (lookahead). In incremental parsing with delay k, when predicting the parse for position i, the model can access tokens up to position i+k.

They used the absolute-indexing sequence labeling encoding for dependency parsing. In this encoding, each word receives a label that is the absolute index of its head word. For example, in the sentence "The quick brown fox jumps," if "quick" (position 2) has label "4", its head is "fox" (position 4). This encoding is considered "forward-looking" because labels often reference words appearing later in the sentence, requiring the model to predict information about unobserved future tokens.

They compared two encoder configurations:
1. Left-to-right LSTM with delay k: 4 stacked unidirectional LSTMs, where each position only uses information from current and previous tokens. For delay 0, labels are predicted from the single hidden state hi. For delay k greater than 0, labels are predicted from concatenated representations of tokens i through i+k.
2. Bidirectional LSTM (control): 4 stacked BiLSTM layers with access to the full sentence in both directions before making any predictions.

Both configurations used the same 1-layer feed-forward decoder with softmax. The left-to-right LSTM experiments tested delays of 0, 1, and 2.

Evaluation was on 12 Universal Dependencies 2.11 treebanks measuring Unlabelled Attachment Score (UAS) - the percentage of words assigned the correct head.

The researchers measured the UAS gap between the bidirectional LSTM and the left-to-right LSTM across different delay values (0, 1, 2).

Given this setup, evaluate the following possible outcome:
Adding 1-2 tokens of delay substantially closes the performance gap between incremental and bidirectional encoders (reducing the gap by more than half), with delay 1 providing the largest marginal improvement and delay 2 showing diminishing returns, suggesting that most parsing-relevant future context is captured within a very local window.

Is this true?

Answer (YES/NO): YES